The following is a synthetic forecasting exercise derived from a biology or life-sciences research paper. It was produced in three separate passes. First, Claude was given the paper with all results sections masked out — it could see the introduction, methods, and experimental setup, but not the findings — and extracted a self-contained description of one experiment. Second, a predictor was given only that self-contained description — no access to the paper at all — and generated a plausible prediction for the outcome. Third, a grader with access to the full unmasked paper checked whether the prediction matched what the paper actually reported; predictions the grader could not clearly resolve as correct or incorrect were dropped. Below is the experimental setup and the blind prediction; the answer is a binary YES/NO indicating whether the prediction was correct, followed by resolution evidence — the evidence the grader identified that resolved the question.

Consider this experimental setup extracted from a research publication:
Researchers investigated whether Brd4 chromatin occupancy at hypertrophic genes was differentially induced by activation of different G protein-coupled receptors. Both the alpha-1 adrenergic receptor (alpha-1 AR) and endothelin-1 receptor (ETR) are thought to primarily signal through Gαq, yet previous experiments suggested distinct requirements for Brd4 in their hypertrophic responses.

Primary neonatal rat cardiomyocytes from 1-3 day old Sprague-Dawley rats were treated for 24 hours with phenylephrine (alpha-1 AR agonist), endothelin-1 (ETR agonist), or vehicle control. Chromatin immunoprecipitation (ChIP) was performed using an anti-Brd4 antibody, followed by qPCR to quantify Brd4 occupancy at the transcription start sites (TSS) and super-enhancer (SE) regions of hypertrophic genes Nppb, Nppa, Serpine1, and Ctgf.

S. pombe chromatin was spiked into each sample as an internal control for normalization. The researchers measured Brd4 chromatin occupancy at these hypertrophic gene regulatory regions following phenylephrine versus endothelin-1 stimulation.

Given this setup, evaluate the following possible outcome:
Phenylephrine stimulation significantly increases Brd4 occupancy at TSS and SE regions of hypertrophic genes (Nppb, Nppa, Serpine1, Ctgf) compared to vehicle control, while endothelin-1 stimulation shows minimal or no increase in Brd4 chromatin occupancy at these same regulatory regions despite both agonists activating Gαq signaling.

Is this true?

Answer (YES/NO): YES